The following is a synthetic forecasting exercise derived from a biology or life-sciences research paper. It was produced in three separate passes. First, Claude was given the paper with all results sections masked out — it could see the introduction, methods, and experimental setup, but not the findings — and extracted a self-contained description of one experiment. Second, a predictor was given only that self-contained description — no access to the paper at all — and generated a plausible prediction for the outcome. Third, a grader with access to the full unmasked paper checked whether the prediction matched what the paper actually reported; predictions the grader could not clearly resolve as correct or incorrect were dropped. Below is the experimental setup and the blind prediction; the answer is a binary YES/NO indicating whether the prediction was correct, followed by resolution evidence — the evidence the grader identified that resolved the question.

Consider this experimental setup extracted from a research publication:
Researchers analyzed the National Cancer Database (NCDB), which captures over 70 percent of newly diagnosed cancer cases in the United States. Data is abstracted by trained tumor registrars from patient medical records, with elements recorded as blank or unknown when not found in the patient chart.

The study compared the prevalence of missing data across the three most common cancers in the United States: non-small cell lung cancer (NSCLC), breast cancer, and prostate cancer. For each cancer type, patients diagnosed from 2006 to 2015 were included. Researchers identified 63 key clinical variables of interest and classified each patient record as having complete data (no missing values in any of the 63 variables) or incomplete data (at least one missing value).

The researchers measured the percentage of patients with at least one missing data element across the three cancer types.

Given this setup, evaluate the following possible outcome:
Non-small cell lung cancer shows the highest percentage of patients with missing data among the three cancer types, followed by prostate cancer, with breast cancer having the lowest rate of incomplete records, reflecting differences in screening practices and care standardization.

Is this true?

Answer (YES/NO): NO